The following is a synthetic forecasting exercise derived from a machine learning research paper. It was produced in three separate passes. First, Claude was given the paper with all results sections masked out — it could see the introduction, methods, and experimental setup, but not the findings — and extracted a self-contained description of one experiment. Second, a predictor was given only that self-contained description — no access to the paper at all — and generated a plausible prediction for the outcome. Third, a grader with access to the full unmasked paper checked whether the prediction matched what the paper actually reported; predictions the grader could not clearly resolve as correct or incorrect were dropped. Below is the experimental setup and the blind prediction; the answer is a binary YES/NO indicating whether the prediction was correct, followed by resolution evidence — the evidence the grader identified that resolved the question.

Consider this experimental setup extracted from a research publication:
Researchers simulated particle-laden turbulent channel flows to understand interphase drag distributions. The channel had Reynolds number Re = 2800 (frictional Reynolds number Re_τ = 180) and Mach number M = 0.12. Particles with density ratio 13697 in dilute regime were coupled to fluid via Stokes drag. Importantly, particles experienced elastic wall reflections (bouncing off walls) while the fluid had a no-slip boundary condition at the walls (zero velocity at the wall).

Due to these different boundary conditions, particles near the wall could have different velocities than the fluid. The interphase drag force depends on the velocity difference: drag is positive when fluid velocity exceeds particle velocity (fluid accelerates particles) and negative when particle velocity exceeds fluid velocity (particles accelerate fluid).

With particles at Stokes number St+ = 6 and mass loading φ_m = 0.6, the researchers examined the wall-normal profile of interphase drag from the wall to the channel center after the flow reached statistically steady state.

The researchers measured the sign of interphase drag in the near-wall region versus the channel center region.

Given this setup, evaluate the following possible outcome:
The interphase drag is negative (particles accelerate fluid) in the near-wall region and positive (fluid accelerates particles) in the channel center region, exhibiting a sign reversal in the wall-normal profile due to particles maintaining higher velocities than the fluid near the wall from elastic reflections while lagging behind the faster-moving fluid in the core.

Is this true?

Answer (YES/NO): YES